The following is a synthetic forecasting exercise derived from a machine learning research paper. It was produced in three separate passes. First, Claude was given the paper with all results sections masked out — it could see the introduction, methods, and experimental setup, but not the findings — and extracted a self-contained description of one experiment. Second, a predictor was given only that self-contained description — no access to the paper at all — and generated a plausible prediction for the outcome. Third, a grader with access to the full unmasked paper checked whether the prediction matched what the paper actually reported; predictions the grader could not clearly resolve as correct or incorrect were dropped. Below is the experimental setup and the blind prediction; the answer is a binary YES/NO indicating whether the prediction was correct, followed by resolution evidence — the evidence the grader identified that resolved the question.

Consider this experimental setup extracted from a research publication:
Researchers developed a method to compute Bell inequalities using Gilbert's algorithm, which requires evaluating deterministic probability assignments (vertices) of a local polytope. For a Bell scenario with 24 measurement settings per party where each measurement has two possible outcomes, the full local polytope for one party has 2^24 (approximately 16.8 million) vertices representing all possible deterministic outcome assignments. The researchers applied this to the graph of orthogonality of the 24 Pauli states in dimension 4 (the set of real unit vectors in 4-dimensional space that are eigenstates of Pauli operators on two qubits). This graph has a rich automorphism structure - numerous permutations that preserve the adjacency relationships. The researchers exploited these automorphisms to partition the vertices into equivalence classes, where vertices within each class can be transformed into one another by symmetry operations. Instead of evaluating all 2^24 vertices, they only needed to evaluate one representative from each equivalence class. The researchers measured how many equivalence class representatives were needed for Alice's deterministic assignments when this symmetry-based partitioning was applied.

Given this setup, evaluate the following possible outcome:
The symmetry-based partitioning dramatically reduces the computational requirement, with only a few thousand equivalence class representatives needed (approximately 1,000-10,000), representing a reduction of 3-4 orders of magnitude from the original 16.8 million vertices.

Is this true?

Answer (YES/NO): NO